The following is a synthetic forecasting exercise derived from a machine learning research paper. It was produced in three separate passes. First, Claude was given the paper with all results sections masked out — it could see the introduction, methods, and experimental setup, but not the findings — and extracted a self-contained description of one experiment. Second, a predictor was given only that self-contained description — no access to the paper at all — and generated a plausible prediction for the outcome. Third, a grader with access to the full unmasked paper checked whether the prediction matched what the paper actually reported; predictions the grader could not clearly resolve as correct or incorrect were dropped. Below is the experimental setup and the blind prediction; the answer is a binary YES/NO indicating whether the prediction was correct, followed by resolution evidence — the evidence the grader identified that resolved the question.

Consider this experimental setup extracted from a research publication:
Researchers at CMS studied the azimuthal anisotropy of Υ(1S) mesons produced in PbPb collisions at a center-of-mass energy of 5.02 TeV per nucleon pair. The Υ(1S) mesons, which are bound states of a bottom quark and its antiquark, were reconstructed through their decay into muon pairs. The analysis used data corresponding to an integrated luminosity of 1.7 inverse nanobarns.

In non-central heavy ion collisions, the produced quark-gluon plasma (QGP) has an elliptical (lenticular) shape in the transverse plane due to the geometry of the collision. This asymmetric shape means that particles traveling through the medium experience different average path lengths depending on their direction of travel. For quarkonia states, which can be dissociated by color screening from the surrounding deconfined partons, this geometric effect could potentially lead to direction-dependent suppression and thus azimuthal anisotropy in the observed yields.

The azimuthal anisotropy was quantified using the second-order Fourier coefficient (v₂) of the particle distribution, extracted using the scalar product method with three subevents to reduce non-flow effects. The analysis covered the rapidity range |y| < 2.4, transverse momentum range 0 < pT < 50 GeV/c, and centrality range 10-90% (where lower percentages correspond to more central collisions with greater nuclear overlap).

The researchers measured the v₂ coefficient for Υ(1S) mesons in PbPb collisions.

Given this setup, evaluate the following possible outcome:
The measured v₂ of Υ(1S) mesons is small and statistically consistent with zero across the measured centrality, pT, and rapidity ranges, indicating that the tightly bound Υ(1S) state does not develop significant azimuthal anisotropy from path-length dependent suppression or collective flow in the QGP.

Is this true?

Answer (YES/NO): YES